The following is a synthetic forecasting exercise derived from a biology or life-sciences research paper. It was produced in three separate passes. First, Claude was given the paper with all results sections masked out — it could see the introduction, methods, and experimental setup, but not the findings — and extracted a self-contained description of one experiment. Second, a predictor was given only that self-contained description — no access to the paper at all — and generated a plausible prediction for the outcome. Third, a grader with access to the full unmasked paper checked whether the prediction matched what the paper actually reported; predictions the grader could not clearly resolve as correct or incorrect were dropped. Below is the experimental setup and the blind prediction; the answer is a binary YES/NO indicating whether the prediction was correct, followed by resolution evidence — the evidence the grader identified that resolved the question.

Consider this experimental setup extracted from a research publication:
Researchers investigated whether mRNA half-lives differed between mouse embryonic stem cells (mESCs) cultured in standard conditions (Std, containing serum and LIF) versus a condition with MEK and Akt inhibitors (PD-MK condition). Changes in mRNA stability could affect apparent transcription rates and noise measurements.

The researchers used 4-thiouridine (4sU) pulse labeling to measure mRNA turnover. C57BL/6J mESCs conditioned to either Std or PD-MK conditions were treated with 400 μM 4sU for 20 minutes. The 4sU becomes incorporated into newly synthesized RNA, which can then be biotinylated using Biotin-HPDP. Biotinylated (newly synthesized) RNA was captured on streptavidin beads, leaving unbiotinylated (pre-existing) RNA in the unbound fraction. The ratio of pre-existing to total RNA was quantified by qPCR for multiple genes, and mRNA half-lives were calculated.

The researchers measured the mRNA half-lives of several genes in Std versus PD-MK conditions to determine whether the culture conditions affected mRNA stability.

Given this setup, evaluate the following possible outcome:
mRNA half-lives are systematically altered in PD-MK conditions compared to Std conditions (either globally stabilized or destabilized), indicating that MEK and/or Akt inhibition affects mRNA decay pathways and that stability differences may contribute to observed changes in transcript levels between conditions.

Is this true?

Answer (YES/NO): NO